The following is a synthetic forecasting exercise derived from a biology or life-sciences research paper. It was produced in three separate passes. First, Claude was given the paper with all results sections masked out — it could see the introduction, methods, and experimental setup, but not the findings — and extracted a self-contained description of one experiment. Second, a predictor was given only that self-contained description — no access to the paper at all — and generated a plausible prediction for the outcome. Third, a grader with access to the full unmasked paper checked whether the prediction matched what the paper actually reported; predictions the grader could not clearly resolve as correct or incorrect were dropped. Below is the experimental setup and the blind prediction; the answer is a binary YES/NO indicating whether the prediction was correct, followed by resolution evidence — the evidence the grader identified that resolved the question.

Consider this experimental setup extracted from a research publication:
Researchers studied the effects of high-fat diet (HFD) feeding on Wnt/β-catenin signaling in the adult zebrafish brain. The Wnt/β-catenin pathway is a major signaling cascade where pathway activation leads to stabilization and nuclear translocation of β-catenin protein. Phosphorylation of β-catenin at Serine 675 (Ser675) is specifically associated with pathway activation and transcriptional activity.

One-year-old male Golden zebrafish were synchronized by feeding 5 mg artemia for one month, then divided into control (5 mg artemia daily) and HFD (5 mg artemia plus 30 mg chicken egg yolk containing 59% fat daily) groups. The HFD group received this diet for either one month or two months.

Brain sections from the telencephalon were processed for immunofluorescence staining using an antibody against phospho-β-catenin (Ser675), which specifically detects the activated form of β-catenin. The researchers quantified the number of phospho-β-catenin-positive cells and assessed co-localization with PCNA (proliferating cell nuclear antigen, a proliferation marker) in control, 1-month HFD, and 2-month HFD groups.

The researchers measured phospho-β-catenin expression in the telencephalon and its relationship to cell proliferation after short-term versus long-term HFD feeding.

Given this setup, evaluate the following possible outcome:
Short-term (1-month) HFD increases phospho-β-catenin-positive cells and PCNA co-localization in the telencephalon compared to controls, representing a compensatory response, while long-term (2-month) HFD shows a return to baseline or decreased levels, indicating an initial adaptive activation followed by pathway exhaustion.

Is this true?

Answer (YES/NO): NO